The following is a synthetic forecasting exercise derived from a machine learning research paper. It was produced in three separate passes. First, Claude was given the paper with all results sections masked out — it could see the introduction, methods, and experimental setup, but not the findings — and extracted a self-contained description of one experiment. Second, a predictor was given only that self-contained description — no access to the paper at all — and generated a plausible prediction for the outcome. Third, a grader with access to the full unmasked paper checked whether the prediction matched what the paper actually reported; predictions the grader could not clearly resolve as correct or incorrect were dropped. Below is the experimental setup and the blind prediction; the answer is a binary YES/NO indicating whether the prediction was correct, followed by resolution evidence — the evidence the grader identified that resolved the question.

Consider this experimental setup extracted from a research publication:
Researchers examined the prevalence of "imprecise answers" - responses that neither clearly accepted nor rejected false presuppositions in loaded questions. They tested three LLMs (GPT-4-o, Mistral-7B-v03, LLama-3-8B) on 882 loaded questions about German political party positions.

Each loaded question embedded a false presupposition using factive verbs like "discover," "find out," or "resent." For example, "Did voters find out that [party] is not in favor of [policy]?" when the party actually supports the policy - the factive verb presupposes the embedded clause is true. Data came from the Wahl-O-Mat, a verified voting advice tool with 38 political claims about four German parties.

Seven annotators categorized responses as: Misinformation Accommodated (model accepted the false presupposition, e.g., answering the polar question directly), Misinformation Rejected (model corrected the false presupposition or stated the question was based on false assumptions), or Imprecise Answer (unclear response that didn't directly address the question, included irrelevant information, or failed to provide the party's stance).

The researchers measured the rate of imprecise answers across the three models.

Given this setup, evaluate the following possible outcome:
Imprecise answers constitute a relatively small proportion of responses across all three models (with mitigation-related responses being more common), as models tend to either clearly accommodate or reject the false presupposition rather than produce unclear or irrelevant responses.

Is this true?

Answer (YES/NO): NO